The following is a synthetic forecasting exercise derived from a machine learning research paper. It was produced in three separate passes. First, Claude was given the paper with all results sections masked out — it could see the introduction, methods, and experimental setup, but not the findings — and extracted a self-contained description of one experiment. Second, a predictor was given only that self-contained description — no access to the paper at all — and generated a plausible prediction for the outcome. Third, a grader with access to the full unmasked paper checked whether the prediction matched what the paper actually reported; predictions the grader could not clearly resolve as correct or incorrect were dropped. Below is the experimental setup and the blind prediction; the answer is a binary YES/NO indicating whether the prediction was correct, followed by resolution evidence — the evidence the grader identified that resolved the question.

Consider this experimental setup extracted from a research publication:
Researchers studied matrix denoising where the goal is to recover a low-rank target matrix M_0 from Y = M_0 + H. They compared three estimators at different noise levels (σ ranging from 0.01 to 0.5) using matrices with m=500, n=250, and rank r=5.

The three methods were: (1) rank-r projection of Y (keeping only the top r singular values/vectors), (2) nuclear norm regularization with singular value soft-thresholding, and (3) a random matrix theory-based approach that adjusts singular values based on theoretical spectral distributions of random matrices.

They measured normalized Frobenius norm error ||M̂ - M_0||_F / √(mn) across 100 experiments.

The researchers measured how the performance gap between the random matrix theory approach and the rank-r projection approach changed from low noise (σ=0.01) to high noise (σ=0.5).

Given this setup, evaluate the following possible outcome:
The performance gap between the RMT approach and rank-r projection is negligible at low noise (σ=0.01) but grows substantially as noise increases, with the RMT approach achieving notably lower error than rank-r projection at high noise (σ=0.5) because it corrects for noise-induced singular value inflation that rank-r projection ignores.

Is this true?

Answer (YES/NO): YES